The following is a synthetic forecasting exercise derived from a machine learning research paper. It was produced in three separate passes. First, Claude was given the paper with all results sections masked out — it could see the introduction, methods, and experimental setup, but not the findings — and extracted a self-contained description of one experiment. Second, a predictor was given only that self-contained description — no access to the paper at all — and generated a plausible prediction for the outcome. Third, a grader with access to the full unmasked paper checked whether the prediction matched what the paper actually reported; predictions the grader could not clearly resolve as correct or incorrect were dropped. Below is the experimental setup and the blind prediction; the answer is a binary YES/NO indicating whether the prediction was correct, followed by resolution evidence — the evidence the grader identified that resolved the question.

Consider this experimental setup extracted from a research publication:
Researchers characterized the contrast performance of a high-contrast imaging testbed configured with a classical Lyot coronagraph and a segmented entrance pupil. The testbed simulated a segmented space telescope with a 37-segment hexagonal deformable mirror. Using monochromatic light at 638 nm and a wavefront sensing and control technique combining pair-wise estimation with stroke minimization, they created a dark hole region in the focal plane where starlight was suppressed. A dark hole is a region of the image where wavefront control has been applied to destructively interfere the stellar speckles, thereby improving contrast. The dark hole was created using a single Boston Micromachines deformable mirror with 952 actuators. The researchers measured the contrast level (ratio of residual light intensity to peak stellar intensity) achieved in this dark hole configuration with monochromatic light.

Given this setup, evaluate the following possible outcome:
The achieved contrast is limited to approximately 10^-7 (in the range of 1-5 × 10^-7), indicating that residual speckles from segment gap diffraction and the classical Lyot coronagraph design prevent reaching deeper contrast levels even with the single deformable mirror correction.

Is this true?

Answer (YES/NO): NO